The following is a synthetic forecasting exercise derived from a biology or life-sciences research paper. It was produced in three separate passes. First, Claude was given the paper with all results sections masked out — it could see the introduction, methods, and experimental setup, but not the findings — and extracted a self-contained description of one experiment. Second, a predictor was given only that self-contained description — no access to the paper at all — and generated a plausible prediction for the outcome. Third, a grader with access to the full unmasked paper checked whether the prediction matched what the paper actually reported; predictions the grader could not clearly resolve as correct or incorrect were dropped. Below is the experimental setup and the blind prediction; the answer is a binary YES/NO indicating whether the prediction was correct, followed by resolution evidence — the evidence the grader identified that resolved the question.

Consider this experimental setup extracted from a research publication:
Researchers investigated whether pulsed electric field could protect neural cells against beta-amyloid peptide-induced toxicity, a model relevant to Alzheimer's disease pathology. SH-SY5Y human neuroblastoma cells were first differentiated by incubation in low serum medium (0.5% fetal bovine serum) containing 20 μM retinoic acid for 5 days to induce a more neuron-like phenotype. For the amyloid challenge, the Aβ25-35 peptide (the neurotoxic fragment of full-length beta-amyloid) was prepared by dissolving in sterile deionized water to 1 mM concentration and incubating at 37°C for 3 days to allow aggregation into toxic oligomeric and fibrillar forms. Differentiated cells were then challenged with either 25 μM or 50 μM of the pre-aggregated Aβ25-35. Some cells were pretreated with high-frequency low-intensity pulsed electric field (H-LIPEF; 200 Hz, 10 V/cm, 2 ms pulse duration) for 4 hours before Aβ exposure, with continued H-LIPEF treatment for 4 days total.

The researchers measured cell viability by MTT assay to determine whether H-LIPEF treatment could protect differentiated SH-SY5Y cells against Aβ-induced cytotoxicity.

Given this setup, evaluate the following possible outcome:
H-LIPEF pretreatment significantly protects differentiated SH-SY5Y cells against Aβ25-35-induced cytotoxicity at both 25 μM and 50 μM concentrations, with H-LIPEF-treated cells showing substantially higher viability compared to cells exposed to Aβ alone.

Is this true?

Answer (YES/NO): NO